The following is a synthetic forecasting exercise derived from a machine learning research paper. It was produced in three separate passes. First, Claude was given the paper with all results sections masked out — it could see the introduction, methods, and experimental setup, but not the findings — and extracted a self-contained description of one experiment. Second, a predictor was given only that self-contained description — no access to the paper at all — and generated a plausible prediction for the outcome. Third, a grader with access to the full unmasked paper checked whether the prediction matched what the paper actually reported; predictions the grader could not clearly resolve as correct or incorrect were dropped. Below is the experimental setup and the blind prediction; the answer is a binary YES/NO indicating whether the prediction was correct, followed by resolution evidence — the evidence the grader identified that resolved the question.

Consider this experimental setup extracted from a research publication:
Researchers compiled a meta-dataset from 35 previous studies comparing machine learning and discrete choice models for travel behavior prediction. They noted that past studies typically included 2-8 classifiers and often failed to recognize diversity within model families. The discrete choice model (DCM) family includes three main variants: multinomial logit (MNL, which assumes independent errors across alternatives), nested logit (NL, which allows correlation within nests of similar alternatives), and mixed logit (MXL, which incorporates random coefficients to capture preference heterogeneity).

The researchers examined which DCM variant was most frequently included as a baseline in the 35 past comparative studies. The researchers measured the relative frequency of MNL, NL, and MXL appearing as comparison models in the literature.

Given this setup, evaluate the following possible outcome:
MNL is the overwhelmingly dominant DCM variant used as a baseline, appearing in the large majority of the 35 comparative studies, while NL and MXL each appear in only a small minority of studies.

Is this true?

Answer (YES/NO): YES